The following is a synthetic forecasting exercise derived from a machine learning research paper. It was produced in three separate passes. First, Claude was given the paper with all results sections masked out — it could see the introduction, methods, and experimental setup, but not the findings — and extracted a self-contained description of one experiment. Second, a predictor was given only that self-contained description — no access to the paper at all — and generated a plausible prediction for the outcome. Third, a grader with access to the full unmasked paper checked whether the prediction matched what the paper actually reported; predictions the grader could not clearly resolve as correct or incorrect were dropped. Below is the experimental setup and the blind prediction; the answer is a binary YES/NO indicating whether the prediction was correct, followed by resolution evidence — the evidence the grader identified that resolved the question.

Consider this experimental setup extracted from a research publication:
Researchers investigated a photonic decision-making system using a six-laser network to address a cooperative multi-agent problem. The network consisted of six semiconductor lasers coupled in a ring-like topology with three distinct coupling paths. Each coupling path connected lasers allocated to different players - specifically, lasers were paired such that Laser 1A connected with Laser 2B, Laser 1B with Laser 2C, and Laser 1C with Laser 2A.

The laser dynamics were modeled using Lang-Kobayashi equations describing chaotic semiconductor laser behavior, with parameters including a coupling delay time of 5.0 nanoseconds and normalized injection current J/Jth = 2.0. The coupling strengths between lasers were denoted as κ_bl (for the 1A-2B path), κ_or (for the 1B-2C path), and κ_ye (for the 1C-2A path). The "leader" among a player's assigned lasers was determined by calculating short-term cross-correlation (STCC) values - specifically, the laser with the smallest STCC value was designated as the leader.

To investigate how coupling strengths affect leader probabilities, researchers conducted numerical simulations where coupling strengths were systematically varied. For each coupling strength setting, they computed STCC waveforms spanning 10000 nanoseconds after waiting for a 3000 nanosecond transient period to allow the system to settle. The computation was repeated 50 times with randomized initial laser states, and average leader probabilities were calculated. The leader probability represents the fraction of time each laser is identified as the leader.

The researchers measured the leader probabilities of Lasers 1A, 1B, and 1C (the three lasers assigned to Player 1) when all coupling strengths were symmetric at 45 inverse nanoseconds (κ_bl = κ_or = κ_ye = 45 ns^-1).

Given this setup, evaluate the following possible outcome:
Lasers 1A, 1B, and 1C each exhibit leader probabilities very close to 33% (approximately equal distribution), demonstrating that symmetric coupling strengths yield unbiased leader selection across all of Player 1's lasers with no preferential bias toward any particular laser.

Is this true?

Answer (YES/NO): YES